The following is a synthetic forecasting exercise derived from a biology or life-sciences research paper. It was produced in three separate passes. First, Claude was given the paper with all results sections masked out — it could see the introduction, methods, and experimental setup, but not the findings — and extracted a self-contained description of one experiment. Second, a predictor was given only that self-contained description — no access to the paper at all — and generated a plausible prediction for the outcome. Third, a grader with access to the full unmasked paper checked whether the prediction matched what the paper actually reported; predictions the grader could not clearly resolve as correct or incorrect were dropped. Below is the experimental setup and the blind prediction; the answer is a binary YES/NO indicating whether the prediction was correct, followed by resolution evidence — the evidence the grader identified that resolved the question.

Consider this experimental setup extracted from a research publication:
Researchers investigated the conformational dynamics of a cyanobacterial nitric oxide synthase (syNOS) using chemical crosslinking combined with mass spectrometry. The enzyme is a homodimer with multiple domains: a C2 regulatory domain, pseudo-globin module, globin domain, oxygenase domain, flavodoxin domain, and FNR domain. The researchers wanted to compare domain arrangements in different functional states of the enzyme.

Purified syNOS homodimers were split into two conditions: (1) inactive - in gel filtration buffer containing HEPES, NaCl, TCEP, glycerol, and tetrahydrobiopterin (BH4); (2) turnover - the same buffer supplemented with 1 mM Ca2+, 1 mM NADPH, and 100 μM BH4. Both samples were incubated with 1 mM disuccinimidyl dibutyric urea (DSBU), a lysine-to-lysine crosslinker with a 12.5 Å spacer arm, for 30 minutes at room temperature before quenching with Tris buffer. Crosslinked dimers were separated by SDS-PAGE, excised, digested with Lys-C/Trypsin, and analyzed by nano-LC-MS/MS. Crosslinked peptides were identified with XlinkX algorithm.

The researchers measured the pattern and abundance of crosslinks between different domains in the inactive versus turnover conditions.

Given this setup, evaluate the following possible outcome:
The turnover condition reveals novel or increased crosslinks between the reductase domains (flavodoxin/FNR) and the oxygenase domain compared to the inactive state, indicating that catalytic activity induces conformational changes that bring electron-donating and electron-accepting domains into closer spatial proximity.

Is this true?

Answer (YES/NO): NO